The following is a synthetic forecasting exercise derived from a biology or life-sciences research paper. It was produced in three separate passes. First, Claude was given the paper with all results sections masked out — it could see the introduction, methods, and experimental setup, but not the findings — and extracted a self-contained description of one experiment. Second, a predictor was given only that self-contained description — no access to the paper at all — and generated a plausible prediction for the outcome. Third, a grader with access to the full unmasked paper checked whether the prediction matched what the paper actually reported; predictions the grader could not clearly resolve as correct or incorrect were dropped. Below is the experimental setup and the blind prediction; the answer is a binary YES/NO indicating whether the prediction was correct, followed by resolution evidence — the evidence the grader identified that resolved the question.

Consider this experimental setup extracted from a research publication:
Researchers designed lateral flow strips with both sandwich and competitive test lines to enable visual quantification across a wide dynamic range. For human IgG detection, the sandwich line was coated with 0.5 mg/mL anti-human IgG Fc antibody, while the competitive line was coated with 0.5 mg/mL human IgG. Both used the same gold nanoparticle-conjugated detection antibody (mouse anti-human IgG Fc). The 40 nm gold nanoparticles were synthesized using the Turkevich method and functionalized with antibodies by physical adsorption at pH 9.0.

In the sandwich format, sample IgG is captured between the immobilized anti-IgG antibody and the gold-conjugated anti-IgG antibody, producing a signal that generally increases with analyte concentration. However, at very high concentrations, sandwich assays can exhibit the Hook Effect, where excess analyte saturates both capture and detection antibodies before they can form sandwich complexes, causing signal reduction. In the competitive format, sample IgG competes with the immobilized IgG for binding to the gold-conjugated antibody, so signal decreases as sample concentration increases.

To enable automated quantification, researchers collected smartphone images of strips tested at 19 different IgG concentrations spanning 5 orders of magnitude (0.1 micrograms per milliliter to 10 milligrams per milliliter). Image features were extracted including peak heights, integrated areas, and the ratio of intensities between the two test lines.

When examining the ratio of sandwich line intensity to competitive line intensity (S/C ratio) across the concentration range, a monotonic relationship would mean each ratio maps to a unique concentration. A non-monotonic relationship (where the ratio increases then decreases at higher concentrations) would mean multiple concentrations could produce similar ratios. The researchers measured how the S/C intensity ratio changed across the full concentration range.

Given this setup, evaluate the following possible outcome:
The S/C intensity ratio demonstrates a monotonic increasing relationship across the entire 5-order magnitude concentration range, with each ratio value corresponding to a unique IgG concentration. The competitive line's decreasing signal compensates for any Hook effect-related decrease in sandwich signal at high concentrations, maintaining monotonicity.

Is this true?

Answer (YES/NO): NO